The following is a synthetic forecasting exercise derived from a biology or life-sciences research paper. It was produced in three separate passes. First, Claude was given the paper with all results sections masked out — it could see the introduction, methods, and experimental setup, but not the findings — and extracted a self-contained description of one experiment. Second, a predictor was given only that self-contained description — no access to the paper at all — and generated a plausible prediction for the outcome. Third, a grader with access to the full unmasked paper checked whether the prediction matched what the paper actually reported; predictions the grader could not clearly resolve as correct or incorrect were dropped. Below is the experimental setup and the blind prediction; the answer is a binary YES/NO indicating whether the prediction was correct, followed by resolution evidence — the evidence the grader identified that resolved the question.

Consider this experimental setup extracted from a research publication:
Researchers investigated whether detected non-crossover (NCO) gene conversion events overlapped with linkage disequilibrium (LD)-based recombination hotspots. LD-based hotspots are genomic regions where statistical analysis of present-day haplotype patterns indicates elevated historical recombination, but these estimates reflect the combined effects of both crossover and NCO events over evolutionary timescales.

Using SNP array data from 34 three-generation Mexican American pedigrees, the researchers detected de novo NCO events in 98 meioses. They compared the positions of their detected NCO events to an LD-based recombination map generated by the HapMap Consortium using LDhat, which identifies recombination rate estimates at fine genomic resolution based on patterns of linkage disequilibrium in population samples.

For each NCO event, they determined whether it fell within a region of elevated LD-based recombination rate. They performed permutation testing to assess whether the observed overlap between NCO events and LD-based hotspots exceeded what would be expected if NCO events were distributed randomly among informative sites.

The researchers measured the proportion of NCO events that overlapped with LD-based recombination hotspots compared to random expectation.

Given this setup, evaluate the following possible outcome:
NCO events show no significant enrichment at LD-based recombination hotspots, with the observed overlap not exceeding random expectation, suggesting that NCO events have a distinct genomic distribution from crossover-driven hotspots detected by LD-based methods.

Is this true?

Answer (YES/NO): NO